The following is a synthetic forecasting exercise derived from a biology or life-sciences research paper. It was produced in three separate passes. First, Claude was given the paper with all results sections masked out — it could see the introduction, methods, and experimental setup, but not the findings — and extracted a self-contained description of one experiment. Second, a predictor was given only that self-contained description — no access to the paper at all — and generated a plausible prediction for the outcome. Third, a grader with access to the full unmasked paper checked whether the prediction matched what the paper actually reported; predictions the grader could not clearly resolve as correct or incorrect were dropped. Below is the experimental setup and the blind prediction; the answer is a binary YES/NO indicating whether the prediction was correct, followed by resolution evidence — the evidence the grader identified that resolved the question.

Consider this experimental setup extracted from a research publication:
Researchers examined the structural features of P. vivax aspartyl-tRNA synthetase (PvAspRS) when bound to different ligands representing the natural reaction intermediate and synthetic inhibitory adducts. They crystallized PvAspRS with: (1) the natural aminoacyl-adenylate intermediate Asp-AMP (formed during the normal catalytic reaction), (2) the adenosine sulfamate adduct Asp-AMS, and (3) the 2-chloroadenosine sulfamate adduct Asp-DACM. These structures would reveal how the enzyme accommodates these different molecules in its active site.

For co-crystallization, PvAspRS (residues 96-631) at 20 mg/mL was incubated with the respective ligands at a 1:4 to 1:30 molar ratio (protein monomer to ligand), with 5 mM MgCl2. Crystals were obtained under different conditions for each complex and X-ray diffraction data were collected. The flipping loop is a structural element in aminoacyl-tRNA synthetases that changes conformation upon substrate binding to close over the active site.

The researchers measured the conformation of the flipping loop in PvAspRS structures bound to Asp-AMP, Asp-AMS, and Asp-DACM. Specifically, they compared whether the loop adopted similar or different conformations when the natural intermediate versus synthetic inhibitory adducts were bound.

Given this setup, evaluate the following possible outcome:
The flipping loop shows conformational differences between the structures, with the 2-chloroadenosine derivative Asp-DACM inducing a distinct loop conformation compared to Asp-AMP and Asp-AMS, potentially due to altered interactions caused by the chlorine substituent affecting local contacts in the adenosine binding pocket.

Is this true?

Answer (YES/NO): NO